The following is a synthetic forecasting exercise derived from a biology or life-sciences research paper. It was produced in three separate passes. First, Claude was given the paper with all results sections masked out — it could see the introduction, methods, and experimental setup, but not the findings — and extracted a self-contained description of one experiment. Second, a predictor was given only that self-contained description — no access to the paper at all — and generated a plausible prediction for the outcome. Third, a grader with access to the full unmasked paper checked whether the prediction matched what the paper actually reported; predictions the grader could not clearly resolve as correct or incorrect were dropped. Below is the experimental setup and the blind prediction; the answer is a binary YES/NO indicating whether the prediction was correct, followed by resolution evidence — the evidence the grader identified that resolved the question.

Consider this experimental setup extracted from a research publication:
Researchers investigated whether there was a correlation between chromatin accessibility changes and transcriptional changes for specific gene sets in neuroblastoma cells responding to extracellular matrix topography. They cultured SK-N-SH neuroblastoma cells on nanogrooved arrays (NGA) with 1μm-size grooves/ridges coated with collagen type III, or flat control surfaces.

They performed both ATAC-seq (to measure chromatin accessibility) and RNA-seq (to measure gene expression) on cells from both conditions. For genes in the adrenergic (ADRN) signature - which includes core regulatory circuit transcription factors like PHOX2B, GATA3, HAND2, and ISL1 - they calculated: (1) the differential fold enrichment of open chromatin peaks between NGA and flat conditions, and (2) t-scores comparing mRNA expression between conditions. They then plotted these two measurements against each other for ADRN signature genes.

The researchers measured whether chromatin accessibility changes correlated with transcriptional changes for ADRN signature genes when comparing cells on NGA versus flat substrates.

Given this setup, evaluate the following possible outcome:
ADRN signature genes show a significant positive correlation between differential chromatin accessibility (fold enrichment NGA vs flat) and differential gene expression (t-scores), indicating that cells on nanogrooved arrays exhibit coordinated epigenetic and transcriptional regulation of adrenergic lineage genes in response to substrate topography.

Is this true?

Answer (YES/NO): YES